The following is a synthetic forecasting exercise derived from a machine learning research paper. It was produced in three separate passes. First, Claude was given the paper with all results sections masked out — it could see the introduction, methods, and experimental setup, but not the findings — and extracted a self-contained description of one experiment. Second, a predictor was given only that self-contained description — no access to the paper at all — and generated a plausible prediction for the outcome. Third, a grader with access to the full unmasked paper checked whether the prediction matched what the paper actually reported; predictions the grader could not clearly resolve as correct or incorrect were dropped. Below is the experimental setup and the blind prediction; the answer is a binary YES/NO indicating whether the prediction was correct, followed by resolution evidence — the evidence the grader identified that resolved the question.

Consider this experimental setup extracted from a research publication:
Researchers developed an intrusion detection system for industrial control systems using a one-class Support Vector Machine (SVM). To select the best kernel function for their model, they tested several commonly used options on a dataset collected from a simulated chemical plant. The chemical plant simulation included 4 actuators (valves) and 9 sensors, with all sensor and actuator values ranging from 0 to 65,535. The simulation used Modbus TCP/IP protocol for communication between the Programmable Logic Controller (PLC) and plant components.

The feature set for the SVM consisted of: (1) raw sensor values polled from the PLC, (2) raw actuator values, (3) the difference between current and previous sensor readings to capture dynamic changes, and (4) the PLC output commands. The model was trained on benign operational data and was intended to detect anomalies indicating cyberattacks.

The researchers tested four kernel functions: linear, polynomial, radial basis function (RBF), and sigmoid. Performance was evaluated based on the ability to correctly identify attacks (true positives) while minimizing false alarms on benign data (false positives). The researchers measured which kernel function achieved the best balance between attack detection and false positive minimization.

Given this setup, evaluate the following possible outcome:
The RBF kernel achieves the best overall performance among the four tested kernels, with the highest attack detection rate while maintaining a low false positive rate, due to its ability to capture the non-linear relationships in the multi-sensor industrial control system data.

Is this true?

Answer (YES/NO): YES